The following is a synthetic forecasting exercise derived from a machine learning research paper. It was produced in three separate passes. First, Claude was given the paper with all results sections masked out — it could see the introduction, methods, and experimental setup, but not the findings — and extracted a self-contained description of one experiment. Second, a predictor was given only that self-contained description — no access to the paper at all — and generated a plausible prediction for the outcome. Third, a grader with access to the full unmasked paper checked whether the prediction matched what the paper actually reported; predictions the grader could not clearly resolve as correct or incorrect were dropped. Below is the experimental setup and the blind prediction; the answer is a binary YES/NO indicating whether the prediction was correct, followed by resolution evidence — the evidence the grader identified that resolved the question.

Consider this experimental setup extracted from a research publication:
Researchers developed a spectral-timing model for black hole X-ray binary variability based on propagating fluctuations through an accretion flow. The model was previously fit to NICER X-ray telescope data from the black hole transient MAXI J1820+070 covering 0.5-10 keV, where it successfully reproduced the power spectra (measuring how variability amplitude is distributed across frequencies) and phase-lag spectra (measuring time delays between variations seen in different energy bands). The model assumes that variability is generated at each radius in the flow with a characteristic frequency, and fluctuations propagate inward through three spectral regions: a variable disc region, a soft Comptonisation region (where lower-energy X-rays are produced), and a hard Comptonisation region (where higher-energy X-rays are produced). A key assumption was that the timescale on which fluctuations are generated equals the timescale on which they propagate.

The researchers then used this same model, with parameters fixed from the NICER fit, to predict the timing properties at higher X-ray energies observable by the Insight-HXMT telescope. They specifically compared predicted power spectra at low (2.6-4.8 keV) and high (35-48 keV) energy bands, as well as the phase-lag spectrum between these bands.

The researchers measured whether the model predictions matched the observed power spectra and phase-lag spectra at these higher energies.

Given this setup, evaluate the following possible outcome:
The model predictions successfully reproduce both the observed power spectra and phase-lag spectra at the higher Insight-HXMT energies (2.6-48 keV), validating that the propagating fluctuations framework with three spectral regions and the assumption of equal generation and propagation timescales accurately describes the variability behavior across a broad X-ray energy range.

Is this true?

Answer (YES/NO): NO